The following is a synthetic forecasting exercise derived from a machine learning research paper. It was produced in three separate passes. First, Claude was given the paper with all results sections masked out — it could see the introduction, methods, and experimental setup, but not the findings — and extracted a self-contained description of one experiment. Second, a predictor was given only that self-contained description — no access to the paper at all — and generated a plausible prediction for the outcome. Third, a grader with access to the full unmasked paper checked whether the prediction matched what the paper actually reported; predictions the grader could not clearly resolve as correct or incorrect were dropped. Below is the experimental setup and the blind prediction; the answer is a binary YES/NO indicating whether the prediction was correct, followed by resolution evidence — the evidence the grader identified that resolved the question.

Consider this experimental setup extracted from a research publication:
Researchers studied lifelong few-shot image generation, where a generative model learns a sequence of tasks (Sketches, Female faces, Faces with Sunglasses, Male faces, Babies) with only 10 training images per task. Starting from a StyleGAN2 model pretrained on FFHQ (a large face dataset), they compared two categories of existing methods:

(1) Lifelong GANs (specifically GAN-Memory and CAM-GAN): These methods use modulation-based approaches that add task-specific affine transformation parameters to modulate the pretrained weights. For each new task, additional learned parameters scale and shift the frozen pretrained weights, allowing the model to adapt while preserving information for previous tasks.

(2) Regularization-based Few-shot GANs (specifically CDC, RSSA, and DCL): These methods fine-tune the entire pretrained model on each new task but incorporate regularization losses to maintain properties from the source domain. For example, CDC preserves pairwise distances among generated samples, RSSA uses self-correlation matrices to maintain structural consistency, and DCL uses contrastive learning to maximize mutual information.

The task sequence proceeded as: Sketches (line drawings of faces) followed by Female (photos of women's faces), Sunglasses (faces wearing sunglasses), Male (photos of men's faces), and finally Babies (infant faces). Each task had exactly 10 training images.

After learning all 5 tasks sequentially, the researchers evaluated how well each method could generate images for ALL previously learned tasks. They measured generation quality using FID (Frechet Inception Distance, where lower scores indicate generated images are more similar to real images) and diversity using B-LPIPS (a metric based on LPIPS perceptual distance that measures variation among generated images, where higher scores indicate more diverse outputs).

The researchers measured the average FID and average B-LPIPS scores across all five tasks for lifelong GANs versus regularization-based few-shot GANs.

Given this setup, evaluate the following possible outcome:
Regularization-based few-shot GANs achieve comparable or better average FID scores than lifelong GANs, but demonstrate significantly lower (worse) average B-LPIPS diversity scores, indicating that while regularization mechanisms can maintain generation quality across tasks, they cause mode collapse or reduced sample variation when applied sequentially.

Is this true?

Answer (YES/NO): NO